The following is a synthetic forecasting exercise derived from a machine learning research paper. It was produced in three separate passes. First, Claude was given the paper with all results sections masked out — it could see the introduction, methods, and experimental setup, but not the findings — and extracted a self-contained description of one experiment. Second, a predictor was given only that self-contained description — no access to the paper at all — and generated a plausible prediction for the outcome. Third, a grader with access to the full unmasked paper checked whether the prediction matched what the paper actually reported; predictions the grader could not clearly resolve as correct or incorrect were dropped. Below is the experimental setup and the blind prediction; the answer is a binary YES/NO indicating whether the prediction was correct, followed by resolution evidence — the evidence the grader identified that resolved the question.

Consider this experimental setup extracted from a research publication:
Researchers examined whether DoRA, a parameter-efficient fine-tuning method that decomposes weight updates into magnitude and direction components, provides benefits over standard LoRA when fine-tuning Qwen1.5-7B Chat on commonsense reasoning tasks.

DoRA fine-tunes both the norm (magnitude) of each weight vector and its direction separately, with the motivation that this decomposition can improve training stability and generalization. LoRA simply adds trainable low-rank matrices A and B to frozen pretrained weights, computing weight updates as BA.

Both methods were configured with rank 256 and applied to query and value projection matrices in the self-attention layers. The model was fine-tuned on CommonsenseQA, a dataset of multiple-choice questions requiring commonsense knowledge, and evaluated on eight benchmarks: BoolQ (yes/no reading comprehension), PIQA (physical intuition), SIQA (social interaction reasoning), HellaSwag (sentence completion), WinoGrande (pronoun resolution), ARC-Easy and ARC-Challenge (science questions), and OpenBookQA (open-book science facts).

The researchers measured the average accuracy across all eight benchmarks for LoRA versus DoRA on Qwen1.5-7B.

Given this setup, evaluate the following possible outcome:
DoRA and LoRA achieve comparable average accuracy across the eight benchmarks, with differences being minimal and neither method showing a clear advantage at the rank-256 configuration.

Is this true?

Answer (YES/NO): YES